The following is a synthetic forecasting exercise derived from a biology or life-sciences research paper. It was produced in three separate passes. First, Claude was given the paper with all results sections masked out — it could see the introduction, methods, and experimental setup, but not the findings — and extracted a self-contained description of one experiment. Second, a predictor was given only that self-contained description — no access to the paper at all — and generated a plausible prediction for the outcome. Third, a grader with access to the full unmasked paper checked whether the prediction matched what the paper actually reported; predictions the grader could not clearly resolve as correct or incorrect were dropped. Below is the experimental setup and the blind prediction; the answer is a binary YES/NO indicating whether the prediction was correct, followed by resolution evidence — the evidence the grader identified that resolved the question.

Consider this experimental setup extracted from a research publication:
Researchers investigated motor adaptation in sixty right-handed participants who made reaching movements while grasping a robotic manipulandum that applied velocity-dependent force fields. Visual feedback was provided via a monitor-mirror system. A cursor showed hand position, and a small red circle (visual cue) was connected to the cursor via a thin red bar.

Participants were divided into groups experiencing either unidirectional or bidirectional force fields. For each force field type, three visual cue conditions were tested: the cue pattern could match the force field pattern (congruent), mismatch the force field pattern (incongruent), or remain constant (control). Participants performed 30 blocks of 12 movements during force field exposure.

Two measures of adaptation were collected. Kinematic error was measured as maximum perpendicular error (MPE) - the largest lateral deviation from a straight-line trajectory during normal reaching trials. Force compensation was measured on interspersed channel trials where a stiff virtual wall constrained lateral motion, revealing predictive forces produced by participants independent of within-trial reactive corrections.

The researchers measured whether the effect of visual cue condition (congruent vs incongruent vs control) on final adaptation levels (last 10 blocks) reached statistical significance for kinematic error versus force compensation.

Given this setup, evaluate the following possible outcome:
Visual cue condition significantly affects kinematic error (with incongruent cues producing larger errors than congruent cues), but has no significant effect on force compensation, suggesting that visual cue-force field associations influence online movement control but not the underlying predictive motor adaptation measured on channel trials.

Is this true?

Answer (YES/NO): NO